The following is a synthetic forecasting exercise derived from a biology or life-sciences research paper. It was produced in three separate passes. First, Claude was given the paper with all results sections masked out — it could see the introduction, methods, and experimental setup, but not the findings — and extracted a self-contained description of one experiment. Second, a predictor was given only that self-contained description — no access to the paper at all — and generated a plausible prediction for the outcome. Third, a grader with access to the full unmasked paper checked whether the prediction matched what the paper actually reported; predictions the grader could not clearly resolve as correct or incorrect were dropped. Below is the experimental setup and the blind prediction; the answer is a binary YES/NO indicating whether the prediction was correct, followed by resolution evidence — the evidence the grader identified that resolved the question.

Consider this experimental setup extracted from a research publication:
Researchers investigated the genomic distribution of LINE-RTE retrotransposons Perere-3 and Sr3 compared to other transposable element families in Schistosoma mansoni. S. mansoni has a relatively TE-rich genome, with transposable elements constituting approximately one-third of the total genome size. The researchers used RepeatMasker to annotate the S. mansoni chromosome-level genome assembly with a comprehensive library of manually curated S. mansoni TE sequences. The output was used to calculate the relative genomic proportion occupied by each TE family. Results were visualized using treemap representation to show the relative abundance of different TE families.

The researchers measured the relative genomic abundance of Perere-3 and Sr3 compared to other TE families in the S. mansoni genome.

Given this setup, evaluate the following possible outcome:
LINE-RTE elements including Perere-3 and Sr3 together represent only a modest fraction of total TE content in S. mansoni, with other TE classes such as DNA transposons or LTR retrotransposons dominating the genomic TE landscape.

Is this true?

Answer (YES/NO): NO